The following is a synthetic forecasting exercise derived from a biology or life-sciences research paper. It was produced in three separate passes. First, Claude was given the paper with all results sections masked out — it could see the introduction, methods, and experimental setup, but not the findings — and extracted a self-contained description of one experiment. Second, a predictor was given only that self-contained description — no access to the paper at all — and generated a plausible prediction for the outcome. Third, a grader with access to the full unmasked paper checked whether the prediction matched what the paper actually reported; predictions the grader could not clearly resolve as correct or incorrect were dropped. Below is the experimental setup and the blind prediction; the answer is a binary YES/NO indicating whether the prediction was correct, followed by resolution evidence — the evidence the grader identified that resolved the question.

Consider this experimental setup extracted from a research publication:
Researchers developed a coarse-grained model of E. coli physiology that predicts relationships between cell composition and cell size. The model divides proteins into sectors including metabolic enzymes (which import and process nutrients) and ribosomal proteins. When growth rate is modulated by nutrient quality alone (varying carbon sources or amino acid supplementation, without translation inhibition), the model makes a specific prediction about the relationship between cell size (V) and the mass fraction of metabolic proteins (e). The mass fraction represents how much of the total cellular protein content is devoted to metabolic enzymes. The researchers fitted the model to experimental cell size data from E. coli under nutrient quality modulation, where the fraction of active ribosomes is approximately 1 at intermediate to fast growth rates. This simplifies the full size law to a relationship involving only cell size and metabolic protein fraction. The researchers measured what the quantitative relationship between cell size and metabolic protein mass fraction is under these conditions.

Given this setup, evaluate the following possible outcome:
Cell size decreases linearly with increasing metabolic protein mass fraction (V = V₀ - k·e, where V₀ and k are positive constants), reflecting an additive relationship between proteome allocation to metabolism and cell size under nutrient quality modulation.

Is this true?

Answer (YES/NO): NO